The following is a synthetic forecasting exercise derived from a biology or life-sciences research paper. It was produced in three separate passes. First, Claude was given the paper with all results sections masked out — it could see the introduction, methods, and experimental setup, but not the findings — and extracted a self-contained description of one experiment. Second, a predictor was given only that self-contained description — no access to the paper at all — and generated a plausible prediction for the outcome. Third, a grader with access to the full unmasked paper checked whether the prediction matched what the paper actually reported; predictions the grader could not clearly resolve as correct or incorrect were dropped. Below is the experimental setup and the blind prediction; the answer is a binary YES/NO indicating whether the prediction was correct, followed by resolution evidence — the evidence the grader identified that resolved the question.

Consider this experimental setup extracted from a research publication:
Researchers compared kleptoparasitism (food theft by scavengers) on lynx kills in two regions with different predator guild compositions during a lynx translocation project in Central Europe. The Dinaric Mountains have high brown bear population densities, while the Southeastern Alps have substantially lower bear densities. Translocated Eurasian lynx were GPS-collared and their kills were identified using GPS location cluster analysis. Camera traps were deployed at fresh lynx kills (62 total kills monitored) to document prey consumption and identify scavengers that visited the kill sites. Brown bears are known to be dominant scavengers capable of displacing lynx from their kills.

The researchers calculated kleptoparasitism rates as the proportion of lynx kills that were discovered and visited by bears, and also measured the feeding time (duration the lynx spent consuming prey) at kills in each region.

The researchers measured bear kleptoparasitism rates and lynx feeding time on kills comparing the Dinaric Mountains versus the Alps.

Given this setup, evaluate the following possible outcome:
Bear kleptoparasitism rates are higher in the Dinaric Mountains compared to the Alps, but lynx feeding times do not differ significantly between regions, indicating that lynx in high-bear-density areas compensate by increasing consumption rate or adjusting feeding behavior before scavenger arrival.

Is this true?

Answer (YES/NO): NO